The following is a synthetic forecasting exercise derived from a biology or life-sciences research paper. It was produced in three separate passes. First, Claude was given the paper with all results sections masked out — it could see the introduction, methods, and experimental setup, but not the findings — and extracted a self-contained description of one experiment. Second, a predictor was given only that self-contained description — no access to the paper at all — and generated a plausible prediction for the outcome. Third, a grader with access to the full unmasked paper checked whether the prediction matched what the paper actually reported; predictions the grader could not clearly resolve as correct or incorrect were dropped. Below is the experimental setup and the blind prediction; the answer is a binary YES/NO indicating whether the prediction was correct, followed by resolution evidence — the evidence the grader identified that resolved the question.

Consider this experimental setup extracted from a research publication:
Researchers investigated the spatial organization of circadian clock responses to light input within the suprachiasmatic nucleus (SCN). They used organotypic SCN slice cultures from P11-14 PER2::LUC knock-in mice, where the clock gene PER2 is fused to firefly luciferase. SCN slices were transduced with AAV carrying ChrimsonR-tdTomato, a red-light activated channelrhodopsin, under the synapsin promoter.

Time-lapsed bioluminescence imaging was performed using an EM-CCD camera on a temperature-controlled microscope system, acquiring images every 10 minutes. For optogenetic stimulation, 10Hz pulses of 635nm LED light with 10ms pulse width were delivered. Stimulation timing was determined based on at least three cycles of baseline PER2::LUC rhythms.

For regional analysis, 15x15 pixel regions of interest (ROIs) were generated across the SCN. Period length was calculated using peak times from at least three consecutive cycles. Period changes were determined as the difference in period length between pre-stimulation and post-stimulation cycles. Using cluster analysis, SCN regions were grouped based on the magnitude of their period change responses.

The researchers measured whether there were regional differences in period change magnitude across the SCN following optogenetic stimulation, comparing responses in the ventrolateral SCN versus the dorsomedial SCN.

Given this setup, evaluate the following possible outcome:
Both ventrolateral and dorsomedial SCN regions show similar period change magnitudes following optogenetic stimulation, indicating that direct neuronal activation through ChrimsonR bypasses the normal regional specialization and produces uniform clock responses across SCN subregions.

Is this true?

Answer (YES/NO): NO